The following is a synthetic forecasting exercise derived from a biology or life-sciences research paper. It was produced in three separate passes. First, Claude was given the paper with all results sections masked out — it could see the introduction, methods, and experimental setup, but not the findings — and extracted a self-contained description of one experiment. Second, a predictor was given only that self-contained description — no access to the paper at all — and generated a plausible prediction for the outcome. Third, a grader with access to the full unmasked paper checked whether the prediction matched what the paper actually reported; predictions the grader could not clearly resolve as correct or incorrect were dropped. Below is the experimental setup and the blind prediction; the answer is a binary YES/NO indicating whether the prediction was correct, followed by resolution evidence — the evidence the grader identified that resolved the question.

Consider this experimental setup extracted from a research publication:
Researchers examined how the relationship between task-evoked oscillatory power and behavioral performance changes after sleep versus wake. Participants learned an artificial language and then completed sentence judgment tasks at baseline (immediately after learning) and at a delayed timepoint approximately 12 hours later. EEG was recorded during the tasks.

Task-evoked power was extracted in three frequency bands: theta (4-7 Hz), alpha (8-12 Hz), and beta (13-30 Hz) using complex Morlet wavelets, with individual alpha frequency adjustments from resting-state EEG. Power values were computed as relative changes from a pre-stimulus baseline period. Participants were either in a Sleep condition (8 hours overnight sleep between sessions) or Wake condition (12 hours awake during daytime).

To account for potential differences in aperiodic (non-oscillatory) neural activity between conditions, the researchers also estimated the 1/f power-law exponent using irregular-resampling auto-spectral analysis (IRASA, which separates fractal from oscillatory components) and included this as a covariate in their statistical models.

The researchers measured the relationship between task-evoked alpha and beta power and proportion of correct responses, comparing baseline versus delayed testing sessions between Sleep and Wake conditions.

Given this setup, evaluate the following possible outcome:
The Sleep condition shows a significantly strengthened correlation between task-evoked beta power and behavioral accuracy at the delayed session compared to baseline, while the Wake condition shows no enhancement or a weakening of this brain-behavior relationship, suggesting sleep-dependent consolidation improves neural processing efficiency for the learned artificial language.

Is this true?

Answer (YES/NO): NO